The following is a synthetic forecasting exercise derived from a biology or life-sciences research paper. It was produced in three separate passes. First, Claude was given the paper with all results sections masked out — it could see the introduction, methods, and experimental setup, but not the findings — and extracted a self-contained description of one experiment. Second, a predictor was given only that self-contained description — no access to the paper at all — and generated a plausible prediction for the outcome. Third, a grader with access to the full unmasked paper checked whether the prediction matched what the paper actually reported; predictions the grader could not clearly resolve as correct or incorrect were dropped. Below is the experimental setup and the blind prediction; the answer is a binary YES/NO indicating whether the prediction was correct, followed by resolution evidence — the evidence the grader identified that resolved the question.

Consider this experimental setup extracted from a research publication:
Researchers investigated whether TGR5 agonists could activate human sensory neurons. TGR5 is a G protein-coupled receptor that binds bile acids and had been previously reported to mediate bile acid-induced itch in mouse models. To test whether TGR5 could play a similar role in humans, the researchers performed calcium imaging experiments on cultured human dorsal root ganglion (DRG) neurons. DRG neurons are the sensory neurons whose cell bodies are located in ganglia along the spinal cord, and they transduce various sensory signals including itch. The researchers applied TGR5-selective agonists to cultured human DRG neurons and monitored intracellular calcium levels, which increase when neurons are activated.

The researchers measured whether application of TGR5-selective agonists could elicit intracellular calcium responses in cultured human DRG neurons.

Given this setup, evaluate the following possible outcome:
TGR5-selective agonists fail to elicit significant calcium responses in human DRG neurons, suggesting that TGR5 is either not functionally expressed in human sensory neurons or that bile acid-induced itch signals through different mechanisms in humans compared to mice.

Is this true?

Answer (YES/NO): YES